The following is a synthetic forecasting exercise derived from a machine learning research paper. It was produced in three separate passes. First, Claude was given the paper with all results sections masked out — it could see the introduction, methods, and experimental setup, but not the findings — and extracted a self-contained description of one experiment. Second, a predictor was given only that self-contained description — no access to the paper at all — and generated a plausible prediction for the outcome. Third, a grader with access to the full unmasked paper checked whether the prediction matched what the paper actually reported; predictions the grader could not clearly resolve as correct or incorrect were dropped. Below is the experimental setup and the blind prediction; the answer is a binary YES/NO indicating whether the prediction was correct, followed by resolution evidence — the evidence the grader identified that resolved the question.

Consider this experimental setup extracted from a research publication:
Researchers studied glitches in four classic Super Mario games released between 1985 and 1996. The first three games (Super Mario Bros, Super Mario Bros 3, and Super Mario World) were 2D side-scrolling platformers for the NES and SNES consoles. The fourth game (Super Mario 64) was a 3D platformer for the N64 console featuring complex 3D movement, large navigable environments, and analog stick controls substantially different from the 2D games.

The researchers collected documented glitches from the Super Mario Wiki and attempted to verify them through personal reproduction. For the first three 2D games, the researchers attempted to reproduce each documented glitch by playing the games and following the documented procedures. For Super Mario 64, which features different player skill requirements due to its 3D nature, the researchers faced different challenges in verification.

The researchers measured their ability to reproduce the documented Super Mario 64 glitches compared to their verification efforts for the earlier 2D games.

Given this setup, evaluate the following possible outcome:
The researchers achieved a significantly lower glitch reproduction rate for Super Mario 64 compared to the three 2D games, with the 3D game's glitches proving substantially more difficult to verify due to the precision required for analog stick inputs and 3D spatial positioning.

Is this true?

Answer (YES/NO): NO